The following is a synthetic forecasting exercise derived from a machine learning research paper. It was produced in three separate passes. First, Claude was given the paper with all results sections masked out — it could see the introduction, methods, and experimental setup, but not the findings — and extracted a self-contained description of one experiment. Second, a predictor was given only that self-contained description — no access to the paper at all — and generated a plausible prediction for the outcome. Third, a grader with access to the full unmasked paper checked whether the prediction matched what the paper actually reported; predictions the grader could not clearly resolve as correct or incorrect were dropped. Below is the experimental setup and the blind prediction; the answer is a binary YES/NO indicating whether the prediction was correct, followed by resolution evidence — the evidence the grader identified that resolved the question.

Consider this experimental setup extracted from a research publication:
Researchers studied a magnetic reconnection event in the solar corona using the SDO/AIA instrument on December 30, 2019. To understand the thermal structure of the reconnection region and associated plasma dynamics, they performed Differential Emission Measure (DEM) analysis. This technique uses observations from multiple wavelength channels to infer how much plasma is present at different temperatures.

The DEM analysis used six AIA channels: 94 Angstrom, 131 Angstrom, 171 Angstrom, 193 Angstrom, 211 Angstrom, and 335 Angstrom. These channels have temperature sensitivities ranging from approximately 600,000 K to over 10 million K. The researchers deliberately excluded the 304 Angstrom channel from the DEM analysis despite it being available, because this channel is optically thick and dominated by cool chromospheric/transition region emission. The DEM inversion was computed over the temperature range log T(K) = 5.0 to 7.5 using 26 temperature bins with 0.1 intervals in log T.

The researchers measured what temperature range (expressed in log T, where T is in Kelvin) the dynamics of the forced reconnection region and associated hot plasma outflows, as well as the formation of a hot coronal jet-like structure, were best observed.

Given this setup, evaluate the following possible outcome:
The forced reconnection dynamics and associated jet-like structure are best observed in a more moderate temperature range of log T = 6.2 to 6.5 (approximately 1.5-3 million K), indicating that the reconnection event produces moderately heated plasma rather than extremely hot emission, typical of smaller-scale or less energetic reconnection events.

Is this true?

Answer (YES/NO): NO